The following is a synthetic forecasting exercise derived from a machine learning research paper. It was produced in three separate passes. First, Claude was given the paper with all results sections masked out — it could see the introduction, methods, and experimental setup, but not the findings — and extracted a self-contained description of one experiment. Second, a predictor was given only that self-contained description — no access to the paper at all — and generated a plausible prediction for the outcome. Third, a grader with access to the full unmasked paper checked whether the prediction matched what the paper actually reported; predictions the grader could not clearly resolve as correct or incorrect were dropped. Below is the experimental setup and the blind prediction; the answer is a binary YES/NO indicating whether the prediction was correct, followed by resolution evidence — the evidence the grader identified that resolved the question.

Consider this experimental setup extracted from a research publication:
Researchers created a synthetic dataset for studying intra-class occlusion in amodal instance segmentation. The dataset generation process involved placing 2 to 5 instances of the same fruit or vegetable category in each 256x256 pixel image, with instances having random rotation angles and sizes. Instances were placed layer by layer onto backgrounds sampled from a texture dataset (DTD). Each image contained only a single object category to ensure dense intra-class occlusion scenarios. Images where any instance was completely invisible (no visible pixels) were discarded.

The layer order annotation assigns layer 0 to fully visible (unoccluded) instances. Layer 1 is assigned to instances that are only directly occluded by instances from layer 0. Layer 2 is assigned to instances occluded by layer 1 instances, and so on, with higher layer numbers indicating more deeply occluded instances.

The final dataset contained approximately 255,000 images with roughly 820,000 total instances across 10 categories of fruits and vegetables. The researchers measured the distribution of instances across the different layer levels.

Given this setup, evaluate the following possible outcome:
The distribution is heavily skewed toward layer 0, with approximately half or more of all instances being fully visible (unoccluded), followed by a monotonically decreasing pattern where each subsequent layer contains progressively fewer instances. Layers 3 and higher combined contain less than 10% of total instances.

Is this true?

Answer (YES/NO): NO